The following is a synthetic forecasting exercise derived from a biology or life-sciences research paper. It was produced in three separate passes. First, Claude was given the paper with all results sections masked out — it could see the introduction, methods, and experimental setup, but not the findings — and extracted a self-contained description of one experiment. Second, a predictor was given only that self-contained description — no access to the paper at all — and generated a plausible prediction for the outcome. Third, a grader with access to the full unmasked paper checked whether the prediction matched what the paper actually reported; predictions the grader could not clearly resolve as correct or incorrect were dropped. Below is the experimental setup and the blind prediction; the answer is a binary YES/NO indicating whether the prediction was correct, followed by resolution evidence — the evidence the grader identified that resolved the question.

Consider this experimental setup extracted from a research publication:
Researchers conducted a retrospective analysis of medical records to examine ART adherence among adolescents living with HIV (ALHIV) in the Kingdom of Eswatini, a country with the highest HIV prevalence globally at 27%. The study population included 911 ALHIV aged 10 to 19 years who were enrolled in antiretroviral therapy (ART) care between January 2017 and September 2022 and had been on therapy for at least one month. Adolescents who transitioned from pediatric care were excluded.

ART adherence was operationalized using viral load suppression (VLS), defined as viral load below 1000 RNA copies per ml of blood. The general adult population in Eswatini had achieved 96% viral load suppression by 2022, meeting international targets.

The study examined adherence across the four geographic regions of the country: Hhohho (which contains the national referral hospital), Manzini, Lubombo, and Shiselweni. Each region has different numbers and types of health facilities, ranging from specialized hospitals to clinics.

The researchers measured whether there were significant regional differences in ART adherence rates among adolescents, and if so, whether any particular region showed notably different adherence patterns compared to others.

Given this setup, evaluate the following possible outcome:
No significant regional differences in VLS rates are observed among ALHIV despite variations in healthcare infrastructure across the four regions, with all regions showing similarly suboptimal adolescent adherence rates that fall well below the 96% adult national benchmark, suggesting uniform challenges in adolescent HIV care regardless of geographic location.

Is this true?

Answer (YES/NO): NO